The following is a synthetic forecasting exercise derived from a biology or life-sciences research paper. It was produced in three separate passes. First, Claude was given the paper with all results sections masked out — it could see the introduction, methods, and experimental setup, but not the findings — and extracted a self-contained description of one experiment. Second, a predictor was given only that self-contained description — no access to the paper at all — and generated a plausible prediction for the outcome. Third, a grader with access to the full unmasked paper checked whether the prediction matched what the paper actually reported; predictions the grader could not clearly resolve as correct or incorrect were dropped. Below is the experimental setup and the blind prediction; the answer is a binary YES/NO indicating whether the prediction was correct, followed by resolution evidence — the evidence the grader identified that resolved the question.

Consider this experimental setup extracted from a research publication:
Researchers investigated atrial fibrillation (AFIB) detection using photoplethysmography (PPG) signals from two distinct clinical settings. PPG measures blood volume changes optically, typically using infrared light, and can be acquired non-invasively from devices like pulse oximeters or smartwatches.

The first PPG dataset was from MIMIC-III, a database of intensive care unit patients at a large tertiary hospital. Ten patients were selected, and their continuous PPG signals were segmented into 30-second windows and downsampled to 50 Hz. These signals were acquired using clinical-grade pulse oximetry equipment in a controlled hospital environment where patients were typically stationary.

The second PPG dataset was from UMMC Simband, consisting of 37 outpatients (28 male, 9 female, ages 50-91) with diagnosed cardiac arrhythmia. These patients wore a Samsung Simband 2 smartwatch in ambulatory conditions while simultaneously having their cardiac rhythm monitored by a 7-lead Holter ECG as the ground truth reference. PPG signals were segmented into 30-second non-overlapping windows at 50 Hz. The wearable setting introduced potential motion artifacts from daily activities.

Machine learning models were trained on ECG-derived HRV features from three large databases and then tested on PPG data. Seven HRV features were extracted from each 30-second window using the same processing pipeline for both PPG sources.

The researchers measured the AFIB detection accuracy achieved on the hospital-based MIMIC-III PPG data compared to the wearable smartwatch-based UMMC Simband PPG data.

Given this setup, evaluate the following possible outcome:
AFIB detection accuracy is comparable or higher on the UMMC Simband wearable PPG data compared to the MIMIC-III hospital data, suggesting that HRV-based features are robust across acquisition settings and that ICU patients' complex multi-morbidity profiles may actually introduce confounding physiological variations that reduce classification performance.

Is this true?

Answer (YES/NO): NO